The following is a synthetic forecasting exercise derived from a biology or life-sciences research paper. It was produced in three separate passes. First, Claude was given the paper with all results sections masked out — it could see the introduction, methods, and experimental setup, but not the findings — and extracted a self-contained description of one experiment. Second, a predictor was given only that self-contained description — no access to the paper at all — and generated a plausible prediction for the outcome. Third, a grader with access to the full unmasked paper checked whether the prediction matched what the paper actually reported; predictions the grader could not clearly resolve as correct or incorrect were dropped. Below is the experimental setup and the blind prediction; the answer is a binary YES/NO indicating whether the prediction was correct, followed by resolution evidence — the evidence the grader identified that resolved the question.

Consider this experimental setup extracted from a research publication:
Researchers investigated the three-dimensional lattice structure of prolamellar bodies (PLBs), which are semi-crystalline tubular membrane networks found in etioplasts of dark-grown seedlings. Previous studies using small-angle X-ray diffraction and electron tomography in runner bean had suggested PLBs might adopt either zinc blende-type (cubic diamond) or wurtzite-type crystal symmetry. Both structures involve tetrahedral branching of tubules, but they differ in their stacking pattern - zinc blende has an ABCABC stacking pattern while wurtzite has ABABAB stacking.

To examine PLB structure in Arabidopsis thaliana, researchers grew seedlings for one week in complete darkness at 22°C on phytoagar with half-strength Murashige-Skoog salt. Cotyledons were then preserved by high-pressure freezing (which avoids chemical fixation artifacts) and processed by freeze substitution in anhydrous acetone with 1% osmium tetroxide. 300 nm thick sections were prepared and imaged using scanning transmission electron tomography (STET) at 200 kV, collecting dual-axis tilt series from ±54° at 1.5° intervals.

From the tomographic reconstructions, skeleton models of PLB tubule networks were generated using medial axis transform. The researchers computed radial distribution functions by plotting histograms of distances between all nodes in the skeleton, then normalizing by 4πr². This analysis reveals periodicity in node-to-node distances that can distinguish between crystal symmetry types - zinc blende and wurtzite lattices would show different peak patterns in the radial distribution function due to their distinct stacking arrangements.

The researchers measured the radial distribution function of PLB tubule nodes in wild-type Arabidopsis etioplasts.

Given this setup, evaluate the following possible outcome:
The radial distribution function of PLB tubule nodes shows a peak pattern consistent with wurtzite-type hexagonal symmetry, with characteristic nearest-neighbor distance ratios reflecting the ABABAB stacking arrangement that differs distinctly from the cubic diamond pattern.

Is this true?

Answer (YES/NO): NO